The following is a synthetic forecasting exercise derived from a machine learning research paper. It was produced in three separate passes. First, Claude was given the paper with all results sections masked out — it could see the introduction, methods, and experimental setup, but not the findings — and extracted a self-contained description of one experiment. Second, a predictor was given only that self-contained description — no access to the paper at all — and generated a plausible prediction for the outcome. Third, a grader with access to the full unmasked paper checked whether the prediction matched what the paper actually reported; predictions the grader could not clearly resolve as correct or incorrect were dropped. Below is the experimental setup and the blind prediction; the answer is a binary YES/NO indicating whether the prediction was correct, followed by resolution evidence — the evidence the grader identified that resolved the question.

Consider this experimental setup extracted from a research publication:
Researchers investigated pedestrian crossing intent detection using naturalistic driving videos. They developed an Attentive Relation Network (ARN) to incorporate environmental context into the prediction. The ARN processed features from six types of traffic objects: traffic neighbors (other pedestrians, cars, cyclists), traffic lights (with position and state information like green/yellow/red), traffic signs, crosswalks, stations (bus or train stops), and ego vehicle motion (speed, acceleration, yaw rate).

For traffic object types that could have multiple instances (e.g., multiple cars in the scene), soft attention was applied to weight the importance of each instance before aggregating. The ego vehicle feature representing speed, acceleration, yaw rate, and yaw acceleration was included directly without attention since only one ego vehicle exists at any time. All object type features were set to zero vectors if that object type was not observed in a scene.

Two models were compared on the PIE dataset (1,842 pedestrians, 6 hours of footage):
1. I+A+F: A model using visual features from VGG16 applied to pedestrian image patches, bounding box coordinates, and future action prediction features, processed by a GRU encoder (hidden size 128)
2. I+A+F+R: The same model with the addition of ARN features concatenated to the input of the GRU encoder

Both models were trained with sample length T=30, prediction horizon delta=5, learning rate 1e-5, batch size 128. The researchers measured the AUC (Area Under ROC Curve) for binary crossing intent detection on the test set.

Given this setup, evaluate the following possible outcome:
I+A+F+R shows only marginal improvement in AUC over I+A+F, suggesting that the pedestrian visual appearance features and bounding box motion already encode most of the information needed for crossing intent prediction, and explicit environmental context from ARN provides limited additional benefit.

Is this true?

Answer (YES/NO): NO